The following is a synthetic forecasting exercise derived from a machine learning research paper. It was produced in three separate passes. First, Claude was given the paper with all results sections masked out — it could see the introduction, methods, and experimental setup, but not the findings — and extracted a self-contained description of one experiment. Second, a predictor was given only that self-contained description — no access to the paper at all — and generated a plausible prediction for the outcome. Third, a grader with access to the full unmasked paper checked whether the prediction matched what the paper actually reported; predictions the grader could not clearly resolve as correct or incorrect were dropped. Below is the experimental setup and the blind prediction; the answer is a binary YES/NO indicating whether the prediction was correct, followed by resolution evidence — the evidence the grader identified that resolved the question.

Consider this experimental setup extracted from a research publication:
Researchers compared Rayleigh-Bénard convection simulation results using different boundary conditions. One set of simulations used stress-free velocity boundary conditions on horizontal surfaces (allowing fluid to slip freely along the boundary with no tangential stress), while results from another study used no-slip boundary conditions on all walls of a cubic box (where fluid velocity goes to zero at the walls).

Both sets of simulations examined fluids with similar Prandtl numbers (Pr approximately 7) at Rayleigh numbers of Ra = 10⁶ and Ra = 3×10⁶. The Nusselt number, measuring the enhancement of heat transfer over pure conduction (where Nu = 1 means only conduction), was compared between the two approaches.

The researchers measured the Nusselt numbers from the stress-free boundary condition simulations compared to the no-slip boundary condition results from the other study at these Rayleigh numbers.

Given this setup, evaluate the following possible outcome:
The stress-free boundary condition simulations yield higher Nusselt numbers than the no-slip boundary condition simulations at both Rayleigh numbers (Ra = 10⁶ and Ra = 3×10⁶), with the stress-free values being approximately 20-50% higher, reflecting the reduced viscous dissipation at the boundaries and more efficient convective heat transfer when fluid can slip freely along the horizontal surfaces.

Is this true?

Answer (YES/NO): NO